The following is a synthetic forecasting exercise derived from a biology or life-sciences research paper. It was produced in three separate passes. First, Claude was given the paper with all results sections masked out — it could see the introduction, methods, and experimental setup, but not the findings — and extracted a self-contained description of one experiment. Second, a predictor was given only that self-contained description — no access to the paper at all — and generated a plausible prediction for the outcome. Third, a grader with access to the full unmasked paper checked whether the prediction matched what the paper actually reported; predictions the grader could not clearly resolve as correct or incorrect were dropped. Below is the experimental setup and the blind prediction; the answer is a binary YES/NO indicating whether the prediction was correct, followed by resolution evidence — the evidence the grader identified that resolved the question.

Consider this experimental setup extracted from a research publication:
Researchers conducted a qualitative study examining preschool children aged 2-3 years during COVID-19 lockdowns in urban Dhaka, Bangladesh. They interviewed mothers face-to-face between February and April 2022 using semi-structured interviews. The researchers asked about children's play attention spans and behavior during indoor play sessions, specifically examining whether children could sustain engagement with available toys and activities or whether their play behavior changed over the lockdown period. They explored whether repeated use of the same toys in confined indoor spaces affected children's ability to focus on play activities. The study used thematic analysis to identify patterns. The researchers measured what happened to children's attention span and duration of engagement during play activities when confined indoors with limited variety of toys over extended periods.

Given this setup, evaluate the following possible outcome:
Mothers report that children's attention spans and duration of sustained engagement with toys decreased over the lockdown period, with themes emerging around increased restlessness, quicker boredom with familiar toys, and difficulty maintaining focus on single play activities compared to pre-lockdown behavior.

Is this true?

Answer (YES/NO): YES